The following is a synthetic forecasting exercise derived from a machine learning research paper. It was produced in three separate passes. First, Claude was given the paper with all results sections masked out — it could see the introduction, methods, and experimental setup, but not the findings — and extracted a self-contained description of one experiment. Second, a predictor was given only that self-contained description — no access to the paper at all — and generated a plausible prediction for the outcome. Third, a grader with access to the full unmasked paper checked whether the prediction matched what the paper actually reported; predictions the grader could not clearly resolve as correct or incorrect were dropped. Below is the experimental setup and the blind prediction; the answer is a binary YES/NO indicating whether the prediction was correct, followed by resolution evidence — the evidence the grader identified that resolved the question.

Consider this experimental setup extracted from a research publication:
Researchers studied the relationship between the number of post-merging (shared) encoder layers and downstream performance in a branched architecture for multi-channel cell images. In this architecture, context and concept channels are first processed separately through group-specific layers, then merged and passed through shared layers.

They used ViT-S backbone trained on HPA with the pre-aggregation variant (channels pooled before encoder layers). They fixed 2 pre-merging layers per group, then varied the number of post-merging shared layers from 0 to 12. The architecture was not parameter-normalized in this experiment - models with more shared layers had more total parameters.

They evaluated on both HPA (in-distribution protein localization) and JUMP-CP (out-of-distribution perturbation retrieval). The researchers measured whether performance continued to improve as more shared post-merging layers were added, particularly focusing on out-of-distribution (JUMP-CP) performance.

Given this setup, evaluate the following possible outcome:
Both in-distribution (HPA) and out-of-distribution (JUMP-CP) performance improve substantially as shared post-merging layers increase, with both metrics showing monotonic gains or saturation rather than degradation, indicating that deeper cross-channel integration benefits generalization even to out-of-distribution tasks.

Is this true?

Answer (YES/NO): YES